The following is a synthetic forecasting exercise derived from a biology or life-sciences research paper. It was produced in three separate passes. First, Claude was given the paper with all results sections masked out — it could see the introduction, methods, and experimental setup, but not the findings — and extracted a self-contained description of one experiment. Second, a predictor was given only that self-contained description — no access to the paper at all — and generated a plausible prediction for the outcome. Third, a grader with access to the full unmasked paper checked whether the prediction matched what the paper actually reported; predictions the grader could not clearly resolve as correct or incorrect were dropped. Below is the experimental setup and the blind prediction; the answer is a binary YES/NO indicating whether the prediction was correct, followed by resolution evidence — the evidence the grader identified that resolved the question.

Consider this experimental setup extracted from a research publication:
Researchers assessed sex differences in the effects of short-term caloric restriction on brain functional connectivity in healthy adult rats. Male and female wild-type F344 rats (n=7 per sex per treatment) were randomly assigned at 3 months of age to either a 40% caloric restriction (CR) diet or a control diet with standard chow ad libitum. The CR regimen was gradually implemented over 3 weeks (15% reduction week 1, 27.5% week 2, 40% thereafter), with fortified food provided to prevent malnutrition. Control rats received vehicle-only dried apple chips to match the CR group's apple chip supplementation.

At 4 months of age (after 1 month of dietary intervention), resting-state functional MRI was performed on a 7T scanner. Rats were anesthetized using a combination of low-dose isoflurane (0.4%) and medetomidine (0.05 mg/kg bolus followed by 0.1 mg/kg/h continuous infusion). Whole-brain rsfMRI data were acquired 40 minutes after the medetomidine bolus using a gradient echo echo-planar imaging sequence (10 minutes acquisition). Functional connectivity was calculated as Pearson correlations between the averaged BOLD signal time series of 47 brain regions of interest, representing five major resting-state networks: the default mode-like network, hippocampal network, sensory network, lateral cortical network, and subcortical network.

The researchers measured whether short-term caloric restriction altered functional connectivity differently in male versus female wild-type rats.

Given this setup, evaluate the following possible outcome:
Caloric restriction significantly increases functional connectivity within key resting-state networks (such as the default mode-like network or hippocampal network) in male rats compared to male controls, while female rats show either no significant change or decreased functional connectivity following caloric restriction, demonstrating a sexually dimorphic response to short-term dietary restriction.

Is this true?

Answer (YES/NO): NO